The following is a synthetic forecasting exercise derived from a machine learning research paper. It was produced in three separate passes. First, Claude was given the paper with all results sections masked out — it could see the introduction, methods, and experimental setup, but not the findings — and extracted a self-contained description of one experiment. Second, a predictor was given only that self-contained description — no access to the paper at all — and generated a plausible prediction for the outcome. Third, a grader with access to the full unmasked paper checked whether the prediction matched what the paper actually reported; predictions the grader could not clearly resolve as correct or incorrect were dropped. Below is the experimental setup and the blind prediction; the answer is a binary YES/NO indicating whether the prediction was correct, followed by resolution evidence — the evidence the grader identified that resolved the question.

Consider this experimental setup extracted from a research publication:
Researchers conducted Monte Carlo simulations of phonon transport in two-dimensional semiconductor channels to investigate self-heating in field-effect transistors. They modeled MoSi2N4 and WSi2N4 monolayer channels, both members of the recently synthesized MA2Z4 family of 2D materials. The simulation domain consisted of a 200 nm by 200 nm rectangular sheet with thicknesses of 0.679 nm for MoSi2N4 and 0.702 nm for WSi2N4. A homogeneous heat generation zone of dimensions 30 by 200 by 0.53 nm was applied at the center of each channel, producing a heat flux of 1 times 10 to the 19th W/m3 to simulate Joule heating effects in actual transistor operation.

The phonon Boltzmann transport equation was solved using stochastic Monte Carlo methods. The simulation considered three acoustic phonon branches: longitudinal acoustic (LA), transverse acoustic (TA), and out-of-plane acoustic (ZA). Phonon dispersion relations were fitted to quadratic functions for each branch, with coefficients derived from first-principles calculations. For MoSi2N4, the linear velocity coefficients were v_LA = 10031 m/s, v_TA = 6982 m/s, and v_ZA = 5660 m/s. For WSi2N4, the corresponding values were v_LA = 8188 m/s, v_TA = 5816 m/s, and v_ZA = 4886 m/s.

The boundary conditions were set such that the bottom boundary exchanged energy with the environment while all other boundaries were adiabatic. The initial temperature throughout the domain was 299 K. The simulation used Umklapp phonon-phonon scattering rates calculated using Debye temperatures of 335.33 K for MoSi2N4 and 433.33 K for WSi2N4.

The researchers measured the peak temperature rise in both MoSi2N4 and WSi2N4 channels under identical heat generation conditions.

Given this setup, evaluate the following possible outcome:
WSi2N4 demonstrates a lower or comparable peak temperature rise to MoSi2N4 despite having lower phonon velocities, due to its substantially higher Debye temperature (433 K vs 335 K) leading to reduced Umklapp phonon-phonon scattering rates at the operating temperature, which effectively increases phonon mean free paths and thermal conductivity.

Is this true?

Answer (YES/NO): NO